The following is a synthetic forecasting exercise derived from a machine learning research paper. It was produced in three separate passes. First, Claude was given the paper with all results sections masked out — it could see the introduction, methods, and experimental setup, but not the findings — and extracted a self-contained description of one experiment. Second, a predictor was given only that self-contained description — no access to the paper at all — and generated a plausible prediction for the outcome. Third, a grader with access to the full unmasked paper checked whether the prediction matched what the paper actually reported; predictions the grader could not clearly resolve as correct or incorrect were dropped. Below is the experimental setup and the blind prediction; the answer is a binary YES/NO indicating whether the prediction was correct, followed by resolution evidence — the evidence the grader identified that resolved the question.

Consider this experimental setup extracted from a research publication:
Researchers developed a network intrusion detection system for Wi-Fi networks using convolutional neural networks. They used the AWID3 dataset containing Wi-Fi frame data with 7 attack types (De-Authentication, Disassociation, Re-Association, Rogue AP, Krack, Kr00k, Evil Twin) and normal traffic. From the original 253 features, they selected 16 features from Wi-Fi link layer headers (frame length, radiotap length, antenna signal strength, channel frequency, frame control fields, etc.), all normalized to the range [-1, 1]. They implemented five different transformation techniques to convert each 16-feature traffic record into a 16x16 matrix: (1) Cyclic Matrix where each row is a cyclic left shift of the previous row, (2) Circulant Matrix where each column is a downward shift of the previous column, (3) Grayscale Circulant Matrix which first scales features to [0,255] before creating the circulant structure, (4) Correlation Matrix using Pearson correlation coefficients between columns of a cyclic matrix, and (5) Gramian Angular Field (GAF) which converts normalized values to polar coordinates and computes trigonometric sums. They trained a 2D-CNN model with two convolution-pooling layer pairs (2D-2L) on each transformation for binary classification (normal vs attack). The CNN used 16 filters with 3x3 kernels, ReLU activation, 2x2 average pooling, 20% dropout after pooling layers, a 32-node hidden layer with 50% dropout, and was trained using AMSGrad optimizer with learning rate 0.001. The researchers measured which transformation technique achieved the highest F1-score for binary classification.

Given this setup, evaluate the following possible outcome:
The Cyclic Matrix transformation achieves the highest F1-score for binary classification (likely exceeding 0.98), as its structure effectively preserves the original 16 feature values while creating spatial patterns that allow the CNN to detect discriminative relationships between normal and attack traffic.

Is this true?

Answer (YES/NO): NO